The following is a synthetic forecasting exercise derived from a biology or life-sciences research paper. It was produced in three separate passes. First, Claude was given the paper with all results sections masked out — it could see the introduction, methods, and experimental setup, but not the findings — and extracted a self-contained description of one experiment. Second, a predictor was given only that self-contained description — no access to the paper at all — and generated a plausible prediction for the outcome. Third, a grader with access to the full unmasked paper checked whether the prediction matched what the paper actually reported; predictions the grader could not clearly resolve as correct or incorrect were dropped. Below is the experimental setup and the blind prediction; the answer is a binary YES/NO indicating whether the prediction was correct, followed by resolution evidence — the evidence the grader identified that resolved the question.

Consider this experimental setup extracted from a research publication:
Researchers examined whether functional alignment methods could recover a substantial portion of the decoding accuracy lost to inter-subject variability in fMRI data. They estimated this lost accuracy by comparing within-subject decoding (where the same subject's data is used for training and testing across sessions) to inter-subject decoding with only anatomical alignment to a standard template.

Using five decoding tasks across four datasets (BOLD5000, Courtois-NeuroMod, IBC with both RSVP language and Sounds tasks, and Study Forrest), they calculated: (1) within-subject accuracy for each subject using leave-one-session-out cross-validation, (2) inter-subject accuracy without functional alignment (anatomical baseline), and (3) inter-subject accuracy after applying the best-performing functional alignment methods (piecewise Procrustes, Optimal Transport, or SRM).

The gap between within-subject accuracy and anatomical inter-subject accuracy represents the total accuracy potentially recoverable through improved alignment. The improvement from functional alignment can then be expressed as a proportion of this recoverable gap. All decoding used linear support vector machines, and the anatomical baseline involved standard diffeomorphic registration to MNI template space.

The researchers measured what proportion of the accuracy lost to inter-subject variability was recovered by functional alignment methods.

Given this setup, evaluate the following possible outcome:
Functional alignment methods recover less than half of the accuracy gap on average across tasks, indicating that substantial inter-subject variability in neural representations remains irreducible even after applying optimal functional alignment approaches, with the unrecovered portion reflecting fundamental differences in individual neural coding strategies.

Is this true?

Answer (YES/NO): NO